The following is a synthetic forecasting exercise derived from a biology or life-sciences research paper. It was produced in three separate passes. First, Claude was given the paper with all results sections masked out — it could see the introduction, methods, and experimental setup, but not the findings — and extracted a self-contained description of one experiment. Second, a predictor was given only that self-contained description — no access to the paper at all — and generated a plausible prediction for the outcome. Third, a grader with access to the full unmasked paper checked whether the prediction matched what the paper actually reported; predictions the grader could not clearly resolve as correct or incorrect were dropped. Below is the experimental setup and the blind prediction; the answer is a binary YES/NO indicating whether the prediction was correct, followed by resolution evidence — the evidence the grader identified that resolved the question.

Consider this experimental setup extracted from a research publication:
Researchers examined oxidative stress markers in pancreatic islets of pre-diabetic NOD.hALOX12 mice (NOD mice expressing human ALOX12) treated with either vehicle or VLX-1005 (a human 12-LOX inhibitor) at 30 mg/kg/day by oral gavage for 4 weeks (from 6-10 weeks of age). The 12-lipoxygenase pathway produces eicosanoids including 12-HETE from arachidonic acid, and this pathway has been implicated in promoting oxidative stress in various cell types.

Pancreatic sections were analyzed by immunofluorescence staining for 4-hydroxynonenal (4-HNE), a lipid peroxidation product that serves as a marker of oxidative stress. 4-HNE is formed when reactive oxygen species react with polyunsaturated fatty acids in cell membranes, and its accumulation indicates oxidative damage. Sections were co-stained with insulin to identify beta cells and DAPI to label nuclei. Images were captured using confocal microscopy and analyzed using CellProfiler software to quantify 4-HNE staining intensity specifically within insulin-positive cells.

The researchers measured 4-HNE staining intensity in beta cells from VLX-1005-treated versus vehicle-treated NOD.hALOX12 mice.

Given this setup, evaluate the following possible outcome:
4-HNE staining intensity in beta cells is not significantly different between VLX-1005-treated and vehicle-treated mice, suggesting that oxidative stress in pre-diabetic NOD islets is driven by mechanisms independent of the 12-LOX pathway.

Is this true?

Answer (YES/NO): NO